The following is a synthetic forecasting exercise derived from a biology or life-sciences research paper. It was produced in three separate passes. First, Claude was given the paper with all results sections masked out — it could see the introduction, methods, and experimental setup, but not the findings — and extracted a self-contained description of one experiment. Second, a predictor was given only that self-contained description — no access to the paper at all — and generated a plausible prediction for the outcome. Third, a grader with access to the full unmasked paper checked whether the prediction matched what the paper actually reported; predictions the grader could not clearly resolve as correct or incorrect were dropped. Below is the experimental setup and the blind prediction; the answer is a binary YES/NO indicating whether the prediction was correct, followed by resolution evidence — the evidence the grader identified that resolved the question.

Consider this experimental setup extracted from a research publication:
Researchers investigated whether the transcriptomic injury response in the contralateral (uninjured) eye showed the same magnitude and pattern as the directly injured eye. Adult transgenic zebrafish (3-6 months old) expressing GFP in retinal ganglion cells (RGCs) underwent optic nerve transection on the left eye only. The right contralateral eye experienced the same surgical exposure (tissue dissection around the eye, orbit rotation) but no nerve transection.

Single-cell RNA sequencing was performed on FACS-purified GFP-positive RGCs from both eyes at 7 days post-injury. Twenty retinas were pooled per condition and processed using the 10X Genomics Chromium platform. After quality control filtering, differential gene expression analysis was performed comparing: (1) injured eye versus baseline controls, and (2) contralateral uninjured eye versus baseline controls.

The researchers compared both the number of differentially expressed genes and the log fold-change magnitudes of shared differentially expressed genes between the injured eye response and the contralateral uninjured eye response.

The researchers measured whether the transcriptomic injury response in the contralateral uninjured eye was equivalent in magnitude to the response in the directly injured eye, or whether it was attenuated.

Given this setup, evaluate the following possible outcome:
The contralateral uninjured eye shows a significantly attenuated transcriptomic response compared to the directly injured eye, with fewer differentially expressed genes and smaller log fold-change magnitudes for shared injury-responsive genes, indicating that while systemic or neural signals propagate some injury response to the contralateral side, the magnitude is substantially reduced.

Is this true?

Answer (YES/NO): YES